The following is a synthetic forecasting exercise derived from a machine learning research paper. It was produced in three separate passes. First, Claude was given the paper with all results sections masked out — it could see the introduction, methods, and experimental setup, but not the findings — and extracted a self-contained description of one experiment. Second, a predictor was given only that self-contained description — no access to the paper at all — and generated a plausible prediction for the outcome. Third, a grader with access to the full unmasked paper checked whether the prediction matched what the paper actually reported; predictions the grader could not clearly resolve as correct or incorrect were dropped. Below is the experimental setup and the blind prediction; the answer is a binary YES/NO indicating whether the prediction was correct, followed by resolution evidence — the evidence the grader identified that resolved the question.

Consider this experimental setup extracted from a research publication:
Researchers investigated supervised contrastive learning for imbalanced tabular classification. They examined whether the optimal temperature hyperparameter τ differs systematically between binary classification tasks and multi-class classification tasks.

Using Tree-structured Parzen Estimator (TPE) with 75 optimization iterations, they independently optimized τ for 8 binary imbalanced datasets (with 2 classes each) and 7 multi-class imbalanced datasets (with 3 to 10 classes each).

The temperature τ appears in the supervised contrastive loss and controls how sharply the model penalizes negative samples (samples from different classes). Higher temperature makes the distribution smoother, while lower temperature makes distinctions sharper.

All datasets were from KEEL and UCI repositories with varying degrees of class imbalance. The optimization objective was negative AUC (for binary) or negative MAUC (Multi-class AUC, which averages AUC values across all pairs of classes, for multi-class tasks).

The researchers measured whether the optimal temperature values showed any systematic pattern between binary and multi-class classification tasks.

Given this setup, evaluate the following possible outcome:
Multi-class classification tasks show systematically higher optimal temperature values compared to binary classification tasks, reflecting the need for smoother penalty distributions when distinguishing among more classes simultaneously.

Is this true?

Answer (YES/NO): NO